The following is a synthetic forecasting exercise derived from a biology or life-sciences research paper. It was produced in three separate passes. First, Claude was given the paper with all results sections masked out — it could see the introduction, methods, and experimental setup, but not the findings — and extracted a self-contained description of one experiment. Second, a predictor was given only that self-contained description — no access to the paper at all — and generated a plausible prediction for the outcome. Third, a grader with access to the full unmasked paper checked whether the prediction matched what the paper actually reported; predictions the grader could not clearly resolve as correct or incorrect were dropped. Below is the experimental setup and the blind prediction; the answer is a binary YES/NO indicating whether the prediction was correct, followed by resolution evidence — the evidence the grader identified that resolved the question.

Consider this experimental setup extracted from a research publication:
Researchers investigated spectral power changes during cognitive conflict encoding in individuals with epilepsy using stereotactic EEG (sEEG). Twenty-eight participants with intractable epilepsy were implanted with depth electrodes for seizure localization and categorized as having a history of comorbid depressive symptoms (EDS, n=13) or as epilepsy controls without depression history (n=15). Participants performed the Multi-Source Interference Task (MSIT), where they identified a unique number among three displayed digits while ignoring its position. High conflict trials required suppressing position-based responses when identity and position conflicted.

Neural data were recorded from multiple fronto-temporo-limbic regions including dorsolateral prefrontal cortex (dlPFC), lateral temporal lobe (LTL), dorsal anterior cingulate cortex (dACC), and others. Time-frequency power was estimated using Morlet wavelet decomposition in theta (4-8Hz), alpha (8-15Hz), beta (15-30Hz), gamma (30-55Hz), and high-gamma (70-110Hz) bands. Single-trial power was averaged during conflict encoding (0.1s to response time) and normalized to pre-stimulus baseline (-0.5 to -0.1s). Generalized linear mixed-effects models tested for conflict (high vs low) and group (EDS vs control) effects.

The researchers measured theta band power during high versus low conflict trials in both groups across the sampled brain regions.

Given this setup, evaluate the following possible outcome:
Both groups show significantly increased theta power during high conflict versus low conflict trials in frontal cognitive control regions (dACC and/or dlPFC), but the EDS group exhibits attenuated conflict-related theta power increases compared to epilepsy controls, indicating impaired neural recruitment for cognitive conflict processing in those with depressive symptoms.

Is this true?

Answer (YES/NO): NO